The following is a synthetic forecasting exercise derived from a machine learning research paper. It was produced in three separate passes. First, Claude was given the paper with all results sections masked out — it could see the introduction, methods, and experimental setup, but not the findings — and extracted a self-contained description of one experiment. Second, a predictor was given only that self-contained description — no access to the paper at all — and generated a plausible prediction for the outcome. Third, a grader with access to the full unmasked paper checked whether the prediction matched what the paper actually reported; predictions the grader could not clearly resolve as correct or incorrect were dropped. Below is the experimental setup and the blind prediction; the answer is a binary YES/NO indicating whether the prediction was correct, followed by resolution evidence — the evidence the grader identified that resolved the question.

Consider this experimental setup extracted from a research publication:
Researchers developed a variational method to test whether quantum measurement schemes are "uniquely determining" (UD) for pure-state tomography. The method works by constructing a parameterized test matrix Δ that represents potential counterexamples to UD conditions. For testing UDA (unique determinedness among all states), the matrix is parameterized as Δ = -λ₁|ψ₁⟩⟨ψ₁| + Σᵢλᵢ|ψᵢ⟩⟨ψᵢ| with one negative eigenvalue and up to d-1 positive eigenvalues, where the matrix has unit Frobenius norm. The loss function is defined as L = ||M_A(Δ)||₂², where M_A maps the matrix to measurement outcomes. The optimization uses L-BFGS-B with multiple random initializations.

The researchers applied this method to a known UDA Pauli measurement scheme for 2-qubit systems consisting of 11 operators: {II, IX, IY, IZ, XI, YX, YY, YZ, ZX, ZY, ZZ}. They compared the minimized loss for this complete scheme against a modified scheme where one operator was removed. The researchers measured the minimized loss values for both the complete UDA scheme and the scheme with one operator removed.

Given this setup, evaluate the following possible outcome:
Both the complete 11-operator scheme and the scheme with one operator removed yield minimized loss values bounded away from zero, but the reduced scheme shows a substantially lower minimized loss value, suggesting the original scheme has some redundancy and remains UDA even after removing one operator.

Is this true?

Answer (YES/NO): NO